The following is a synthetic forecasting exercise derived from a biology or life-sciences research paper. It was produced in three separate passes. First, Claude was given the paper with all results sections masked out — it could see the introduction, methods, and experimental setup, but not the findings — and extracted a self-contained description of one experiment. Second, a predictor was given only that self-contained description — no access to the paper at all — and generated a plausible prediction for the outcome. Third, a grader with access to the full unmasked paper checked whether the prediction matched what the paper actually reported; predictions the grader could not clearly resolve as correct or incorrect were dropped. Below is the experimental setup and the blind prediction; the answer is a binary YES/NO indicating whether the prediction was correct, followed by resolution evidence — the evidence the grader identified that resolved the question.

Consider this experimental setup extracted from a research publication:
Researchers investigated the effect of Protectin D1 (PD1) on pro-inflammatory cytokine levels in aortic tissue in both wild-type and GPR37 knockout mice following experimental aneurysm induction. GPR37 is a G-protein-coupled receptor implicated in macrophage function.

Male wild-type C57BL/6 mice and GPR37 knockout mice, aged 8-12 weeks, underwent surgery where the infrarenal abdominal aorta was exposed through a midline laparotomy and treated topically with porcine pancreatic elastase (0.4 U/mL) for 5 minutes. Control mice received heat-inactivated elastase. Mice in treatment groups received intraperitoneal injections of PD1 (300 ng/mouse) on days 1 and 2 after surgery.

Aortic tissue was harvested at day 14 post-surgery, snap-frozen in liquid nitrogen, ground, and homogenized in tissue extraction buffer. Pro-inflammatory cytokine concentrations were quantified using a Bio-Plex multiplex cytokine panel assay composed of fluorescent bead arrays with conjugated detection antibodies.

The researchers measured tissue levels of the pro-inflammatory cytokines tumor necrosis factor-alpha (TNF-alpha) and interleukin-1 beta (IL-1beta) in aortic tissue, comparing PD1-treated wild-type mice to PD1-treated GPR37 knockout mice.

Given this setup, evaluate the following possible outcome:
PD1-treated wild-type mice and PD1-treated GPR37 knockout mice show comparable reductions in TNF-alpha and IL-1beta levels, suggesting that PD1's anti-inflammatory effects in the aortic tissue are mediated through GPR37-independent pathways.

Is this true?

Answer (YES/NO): NO